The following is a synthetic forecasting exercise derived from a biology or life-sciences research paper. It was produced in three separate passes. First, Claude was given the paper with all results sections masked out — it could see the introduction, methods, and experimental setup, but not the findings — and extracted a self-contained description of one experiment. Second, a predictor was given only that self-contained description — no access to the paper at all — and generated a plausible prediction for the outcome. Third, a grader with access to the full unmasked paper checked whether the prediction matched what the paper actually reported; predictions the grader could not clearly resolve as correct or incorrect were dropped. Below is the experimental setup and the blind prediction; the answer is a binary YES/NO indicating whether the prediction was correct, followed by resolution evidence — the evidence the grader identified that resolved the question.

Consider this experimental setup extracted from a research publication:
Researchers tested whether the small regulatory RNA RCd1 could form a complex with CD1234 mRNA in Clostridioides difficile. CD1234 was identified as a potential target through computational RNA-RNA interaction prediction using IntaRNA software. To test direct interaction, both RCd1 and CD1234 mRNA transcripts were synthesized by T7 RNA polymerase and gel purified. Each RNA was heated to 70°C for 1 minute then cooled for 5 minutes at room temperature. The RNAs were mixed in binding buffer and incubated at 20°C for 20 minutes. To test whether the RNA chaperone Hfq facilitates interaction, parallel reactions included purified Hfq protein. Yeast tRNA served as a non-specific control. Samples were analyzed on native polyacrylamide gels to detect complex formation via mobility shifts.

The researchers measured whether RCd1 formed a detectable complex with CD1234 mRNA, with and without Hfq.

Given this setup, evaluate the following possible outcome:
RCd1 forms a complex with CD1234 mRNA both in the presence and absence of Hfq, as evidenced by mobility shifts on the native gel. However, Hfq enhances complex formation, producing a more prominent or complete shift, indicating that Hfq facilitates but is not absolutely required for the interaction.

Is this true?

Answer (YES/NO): NO